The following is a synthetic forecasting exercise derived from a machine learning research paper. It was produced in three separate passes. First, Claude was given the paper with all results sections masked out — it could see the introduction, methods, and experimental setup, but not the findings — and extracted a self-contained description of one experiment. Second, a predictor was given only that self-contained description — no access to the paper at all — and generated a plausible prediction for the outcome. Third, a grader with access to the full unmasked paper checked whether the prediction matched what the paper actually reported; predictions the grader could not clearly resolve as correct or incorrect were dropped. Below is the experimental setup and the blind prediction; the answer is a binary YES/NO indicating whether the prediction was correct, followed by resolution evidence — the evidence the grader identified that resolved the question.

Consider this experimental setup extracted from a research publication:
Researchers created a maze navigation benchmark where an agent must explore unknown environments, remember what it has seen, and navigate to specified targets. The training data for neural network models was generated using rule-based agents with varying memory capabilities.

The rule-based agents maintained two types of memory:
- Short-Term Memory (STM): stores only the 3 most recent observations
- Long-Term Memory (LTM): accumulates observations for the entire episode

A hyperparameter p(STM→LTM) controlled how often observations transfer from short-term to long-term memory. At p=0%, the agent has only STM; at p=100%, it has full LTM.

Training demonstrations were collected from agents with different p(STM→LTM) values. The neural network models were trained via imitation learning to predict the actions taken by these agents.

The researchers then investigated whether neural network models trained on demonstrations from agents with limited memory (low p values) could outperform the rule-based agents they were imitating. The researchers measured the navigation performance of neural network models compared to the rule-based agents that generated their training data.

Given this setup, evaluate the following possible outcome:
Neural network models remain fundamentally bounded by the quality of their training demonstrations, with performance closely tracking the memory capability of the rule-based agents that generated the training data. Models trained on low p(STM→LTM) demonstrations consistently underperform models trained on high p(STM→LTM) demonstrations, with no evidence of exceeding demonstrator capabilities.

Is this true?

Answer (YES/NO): NO